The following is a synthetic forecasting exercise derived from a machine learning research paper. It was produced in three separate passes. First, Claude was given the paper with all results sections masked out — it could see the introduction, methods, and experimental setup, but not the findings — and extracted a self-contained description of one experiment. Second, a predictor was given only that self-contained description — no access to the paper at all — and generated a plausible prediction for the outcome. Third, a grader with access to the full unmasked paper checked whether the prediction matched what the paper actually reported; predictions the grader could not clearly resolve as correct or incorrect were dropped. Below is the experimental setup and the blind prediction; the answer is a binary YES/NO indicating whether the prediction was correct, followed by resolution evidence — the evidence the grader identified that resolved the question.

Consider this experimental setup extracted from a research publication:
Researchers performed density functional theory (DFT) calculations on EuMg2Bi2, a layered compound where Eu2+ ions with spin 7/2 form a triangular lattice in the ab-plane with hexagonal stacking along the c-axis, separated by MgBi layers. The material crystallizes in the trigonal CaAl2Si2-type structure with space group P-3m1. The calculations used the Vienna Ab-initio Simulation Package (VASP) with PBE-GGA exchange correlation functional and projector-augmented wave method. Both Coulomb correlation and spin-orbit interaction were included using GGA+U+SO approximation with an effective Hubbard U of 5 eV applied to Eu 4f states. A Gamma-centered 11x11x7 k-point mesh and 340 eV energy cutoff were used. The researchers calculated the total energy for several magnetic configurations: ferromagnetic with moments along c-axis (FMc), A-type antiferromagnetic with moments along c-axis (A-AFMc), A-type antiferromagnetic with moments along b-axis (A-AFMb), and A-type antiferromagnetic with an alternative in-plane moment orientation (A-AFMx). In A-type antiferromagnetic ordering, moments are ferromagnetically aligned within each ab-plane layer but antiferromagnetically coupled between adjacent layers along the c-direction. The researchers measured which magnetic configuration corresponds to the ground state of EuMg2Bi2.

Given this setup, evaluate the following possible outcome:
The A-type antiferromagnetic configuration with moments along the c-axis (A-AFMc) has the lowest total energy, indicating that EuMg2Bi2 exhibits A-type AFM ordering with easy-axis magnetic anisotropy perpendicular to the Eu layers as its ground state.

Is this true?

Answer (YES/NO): NO